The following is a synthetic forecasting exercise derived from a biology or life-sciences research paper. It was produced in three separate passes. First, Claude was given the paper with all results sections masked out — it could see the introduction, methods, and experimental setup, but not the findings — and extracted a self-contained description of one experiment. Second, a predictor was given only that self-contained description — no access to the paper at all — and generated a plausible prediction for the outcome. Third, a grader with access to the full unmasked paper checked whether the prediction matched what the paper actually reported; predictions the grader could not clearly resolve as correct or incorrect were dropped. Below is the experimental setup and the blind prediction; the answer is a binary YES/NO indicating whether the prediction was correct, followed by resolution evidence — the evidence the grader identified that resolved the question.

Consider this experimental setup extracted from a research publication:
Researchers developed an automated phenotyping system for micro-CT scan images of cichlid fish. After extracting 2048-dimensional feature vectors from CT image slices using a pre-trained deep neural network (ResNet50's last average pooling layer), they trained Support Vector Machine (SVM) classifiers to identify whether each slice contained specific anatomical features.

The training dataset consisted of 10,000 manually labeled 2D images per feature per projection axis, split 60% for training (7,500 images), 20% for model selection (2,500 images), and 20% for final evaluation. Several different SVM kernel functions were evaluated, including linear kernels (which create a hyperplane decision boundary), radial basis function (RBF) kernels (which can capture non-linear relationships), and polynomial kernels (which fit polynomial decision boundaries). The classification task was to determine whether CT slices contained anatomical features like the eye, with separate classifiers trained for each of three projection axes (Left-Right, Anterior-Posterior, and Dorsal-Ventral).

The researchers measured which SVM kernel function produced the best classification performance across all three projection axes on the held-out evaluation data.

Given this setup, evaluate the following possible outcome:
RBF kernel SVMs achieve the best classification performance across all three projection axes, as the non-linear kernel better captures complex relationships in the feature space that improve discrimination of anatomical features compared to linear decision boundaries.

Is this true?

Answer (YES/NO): NO